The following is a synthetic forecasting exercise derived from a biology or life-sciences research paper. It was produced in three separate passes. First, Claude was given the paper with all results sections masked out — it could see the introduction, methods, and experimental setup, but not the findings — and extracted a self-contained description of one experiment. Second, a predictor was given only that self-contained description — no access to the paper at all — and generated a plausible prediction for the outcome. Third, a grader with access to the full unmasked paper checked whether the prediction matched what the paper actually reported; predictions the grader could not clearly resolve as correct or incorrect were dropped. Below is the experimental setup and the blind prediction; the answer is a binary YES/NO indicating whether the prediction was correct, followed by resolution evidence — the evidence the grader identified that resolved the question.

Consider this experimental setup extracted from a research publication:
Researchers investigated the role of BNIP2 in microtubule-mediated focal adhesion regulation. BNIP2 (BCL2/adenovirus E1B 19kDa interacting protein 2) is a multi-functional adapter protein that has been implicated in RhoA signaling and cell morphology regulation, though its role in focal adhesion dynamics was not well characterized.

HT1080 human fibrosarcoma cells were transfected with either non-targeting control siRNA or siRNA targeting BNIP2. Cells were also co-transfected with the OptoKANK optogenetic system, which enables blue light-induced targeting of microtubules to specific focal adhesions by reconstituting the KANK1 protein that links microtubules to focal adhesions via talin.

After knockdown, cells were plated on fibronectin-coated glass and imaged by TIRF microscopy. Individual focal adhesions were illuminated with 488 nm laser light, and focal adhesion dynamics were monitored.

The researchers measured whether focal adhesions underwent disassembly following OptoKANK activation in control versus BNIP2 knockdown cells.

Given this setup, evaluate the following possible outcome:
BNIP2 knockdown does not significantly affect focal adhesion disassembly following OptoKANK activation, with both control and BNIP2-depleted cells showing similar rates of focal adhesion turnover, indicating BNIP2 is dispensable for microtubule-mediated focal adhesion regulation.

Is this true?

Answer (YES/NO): YES